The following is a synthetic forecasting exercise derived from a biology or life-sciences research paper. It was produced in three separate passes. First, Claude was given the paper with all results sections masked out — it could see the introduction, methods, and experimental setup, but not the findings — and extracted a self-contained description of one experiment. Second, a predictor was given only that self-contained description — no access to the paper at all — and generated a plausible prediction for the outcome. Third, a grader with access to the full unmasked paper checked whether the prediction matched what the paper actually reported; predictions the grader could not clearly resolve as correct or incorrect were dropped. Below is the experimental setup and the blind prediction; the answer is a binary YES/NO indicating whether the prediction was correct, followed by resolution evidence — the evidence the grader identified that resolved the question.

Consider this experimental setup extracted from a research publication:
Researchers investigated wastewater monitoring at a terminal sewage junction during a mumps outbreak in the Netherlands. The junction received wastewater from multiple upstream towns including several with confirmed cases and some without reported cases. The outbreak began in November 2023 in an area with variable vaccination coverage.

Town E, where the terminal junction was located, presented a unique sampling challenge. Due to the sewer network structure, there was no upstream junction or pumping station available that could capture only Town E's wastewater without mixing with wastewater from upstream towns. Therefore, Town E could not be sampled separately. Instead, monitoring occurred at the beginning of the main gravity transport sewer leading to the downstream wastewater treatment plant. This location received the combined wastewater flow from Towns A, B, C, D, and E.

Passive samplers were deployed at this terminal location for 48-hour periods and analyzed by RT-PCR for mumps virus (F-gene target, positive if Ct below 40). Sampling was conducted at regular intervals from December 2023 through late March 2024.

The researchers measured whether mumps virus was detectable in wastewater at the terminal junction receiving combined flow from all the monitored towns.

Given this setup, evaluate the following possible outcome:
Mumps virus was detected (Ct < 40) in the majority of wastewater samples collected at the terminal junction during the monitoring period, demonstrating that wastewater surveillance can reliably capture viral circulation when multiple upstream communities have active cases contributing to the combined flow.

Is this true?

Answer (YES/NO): NO